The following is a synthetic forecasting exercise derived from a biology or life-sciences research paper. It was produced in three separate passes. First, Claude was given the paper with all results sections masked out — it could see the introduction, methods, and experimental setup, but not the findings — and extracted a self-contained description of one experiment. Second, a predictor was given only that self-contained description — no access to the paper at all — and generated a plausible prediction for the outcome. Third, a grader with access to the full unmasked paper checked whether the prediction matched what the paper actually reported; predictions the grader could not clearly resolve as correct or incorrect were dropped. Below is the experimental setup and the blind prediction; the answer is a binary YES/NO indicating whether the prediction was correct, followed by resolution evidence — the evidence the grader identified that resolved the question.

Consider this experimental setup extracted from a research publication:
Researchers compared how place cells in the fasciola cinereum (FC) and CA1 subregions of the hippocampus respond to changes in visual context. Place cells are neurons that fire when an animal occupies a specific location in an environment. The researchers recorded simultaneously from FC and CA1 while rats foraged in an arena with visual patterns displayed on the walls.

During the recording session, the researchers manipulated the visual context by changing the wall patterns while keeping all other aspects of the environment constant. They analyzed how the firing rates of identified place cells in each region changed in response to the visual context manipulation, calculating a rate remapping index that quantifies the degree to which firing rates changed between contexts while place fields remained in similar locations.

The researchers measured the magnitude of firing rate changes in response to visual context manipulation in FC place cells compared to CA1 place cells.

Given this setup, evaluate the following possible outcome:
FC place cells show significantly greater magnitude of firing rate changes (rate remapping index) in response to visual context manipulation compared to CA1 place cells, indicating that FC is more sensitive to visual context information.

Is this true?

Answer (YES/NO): YES